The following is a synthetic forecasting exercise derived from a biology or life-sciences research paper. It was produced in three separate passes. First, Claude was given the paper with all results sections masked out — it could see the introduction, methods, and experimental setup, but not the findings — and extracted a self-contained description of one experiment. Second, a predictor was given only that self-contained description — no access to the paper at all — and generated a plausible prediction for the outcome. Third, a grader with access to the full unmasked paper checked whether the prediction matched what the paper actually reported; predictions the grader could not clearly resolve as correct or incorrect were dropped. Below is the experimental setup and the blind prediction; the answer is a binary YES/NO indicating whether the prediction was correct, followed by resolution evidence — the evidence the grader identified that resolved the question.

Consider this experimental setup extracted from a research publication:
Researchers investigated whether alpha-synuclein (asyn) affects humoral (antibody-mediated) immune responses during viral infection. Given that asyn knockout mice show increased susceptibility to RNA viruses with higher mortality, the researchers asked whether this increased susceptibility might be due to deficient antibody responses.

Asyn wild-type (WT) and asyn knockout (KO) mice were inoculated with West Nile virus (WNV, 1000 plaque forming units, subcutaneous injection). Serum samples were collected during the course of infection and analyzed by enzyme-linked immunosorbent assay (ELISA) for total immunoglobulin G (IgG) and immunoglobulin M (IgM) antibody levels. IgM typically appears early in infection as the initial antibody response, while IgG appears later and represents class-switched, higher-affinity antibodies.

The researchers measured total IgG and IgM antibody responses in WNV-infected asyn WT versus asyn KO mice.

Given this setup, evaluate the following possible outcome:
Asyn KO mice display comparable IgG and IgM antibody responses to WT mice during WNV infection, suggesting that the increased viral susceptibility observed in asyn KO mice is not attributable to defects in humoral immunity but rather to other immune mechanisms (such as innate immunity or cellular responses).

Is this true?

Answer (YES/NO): YES